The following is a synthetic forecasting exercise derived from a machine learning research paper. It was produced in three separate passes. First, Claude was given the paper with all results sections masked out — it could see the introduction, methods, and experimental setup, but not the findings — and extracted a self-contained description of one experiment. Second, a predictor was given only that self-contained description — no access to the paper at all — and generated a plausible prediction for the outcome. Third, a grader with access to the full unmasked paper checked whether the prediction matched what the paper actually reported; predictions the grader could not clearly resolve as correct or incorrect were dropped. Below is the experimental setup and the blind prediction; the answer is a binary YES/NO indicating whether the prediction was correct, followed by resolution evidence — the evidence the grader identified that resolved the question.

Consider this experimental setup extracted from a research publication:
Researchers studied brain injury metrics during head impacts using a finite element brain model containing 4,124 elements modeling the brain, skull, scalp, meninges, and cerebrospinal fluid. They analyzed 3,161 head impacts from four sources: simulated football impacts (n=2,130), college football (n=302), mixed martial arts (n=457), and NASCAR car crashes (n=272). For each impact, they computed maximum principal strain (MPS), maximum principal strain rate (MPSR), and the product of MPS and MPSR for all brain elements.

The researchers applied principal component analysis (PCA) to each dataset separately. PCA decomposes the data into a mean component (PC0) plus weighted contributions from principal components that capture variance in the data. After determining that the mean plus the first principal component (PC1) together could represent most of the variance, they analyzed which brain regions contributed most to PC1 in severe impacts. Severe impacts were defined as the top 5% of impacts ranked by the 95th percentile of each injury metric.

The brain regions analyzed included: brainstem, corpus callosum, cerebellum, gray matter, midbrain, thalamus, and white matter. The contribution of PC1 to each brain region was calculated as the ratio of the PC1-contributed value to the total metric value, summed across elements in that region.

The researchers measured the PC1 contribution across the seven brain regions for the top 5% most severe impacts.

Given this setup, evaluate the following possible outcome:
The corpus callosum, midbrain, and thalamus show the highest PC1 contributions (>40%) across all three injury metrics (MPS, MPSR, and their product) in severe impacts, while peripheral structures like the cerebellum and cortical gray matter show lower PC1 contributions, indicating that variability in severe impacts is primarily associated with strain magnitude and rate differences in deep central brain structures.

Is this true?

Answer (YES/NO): NO